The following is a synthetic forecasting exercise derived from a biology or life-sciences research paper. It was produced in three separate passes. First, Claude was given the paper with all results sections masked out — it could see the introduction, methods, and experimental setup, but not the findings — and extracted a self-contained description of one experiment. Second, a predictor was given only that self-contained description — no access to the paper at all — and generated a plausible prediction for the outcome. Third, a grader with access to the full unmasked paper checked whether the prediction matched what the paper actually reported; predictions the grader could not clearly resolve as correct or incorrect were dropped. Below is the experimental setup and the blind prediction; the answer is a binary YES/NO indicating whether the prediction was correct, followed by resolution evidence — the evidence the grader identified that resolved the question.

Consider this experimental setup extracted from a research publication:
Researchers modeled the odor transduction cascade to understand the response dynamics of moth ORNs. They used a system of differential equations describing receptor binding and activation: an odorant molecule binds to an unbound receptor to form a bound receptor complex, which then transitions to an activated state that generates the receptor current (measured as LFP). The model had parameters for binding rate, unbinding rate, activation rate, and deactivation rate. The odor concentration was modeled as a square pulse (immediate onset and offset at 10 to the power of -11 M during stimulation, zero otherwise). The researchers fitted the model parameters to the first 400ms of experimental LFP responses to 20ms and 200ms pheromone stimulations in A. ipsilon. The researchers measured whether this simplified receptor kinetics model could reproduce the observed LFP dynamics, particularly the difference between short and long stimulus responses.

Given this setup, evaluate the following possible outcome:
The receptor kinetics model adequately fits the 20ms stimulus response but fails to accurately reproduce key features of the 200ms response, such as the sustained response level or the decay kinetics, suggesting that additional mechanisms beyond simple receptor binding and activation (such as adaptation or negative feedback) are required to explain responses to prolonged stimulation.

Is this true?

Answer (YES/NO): NO